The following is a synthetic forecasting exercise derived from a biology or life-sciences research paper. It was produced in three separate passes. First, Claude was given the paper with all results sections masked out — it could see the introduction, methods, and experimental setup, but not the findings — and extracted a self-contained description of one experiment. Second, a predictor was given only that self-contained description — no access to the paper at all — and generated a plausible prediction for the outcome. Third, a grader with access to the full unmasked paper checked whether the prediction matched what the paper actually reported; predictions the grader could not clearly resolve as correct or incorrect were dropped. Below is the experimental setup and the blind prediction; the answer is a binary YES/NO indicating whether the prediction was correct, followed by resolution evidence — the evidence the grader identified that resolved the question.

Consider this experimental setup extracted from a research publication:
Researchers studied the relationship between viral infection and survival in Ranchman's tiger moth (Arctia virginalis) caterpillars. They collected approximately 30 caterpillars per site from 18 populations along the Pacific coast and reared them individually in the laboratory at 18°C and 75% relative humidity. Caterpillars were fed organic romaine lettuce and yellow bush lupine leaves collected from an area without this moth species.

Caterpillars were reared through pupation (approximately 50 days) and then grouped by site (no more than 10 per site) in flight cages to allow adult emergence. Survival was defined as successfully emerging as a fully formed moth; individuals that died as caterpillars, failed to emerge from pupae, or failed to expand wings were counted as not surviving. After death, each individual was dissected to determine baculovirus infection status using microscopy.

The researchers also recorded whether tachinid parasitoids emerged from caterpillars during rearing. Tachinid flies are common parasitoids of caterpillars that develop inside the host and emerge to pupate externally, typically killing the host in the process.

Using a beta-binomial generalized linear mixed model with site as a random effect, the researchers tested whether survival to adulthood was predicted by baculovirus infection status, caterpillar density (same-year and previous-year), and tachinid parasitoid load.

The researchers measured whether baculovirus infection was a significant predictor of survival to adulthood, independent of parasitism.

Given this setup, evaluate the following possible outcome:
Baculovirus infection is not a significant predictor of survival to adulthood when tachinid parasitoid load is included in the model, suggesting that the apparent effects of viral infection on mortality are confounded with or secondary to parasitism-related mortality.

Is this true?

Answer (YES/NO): NO